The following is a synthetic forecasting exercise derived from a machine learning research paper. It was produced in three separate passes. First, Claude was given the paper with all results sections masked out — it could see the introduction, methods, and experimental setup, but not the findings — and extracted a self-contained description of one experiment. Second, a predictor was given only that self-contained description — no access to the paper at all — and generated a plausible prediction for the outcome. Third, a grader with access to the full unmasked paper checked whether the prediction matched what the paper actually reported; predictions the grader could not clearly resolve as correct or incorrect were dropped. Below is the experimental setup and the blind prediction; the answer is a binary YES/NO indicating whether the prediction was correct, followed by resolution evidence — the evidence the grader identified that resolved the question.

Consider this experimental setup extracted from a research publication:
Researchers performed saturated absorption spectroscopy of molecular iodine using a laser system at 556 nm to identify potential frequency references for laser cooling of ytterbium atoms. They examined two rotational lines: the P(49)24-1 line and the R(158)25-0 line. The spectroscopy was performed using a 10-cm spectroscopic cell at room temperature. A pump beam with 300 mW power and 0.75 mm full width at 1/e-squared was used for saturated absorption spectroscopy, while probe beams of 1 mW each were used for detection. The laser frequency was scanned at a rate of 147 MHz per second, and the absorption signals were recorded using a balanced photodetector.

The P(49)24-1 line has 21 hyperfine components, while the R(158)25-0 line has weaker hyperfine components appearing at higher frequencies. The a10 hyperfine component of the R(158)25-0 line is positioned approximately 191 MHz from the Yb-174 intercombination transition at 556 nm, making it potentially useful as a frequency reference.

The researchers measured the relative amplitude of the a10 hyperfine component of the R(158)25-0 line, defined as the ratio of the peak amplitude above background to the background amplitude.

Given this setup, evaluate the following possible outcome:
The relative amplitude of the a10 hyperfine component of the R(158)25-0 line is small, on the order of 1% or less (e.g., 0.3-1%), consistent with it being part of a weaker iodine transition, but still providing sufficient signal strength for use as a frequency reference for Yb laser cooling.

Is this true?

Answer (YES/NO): YES